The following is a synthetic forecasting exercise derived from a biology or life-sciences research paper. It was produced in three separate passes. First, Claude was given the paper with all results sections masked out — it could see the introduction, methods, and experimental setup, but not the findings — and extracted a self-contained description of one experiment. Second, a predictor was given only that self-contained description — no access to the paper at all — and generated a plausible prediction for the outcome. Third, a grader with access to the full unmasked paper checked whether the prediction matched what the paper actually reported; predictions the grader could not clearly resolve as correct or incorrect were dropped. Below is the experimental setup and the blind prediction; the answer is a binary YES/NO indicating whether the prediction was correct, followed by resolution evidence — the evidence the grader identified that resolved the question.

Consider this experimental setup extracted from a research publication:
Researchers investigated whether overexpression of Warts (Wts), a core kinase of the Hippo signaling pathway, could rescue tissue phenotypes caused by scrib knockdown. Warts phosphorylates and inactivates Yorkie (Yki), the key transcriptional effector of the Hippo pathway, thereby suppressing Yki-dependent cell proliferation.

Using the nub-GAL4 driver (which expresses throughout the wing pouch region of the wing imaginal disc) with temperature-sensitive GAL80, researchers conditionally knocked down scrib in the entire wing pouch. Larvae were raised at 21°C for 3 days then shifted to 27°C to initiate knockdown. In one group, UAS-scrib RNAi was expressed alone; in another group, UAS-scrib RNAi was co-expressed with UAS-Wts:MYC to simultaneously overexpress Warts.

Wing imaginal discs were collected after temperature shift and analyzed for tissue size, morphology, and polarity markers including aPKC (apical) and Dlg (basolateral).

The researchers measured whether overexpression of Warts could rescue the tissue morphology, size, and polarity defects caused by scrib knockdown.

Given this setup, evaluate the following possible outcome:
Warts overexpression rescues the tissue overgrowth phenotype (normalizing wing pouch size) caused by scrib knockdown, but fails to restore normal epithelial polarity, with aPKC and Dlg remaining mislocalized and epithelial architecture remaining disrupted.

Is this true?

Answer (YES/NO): NO